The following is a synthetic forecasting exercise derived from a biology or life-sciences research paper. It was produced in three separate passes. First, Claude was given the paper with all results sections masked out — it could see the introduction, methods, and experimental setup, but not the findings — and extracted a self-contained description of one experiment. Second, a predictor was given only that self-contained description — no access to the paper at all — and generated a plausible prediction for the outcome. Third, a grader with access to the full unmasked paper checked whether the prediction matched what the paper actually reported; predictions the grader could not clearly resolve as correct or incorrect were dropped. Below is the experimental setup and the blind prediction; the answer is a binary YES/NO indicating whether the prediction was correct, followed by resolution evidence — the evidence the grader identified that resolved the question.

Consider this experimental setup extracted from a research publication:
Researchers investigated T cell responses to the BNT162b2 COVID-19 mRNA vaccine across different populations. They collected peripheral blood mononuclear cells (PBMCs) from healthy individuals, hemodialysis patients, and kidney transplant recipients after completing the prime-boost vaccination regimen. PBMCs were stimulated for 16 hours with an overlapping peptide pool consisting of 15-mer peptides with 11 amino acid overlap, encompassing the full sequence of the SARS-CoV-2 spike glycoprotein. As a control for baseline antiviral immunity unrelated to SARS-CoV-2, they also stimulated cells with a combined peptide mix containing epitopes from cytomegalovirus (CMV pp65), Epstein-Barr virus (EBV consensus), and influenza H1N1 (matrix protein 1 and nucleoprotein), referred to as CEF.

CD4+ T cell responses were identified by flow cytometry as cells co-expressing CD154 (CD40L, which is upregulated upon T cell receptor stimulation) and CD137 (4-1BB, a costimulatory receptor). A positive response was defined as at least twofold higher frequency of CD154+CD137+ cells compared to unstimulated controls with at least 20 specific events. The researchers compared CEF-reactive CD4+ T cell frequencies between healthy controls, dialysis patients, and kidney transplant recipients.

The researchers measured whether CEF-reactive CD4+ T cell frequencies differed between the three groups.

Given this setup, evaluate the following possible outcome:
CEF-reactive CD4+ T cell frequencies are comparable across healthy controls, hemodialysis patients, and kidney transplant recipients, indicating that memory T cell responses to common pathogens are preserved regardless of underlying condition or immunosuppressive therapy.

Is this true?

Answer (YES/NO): YES